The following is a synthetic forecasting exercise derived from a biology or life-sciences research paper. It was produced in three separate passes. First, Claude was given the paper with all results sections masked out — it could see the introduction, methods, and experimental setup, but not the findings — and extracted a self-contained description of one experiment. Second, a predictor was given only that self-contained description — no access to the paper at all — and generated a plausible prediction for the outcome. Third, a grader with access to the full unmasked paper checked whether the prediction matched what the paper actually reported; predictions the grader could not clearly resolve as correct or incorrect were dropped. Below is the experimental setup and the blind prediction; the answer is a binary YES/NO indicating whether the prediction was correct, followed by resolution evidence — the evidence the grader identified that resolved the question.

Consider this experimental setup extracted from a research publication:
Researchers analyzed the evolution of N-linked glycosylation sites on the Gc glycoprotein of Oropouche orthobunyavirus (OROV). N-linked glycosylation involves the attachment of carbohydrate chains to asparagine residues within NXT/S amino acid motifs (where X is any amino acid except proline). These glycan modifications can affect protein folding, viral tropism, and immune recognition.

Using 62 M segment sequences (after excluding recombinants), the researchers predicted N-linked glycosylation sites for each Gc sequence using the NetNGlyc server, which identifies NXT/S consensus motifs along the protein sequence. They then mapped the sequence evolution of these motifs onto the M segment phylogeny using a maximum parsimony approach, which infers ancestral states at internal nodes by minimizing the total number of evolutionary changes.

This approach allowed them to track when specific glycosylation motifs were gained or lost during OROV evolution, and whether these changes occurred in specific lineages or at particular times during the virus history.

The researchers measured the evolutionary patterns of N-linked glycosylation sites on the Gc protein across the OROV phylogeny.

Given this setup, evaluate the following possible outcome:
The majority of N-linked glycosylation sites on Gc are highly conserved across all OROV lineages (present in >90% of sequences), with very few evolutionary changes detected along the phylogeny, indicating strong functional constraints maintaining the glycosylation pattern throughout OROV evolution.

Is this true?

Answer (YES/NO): NO